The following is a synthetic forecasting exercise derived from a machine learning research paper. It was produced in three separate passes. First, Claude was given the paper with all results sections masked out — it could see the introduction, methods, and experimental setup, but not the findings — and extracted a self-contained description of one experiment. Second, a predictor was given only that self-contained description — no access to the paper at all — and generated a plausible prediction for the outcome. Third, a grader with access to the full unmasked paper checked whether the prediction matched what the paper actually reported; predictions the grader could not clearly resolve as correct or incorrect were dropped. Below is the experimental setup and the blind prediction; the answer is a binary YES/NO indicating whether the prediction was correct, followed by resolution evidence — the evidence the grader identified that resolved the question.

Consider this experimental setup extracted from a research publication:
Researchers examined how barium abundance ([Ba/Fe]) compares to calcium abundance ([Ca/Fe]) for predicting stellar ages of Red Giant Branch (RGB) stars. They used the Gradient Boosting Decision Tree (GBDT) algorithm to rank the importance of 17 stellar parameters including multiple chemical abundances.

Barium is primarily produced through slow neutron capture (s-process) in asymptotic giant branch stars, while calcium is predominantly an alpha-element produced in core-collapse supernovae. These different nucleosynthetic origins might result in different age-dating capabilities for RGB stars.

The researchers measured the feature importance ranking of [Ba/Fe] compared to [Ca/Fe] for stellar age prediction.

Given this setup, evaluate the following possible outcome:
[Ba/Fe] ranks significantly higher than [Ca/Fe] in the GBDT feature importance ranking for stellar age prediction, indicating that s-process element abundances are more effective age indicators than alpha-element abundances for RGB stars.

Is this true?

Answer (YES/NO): YES